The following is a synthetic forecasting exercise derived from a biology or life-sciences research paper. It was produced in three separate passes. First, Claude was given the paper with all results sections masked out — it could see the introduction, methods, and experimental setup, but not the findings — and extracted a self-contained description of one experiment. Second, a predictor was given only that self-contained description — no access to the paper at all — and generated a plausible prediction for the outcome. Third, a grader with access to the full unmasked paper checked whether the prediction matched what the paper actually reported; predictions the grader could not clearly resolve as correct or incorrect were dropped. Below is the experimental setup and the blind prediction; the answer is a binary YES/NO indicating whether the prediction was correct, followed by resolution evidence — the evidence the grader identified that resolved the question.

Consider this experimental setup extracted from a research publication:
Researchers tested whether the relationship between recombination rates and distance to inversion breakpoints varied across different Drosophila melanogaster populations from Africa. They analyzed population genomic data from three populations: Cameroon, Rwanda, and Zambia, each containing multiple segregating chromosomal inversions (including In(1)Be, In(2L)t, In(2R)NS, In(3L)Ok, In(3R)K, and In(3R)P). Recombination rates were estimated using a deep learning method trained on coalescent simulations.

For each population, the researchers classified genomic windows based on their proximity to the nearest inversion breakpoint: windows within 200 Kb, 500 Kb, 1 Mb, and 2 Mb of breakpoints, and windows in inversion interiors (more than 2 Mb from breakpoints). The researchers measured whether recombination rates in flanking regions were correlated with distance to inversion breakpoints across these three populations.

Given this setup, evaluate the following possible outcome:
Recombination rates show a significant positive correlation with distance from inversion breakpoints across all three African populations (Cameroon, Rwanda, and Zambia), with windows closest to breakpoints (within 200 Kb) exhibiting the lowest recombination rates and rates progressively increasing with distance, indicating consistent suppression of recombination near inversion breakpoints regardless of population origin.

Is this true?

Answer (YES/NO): NO